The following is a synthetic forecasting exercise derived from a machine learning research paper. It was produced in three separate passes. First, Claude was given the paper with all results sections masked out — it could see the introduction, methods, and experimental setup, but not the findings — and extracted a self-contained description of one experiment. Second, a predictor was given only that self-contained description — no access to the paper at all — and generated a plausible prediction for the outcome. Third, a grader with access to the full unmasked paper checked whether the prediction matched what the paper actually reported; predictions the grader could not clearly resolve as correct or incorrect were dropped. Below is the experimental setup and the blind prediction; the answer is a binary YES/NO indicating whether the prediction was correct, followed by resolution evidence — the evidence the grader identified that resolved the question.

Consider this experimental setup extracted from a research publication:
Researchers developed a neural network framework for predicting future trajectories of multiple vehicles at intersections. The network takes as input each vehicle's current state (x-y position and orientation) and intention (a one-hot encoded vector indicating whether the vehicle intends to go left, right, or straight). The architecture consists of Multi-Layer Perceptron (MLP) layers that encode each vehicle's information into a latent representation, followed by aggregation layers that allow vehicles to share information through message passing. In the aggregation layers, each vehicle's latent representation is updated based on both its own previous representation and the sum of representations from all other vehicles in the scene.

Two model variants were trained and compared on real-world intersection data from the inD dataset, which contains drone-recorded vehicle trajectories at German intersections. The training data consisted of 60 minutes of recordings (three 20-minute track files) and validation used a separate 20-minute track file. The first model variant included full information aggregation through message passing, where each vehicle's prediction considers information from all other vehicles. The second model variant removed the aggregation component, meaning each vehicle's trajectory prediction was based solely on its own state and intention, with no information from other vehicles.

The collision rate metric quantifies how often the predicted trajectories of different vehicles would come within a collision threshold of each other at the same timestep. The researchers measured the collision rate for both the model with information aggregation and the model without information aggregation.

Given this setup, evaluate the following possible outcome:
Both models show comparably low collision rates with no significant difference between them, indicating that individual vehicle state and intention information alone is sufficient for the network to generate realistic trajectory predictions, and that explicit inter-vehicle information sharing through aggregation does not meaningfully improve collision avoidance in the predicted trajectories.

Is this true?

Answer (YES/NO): NO